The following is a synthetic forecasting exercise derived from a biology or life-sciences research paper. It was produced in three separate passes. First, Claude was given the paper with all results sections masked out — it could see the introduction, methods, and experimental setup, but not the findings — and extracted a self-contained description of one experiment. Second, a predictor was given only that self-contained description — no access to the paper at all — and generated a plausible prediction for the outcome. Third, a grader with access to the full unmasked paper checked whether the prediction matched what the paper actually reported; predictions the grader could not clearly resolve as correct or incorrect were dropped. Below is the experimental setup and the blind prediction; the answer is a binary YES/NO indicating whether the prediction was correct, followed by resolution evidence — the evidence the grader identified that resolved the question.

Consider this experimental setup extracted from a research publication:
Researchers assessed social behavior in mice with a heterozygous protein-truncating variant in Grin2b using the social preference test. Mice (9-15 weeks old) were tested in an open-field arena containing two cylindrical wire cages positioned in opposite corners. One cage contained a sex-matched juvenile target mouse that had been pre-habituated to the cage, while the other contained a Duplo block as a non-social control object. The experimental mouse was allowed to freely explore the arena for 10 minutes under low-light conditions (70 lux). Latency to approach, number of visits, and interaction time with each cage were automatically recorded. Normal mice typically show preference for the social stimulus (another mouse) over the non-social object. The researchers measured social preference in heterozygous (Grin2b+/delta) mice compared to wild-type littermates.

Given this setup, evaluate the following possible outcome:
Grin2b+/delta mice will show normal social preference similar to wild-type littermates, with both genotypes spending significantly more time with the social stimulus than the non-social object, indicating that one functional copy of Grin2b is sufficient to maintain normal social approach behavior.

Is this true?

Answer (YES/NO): NO